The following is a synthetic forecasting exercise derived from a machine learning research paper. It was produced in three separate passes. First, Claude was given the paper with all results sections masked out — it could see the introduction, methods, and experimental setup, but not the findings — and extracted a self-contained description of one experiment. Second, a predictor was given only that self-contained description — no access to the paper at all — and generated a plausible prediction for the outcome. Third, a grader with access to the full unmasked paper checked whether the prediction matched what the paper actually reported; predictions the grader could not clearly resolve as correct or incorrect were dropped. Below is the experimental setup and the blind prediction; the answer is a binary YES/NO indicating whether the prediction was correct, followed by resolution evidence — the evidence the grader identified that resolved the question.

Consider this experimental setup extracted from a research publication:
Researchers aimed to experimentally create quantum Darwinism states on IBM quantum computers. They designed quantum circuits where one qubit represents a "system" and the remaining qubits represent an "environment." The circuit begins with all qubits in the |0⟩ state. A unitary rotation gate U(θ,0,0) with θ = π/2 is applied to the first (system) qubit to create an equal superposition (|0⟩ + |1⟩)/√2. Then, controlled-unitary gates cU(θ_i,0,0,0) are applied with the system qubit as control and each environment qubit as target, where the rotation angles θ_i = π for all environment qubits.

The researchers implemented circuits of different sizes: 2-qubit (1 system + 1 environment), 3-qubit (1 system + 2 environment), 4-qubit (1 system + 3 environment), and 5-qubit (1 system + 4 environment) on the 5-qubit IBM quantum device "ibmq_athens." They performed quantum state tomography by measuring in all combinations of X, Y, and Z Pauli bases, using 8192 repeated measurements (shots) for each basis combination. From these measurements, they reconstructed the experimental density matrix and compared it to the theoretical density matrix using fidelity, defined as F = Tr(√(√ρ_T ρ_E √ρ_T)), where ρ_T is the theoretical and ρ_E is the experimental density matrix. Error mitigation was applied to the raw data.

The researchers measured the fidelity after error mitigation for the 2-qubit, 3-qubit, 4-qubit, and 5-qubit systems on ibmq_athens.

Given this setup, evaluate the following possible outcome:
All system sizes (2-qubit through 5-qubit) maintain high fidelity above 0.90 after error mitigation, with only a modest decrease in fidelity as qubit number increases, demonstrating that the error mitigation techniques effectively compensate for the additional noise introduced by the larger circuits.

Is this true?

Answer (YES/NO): NO